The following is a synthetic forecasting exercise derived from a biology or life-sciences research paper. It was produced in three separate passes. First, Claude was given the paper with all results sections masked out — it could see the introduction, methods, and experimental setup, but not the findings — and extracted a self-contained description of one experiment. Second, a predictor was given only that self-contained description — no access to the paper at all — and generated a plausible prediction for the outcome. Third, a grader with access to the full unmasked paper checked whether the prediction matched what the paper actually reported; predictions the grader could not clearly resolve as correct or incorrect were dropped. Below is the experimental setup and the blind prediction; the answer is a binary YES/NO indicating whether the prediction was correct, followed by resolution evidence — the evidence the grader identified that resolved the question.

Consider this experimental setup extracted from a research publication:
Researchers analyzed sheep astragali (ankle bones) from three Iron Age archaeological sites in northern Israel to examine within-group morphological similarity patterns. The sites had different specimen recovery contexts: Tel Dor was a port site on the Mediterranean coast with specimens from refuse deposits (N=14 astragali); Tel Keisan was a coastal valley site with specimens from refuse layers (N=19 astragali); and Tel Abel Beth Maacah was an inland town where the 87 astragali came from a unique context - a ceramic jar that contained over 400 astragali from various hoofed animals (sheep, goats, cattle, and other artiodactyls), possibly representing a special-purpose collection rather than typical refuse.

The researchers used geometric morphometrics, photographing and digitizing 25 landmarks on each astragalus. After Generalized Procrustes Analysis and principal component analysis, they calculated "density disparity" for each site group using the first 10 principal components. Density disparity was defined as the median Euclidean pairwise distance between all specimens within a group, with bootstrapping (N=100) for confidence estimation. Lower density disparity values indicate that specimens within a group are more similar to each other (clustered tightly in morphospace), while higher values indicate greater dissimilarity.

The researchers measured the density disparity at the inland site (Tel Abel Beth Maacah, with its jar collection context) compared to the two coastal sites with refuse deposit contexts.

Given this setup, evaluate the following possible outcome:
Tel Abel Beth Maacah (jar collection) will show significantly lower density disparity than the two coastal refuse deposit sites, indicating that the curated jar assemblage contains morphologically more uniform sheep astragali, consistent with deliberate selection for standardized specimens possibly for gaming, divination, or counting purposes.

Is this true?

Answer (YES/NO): NO